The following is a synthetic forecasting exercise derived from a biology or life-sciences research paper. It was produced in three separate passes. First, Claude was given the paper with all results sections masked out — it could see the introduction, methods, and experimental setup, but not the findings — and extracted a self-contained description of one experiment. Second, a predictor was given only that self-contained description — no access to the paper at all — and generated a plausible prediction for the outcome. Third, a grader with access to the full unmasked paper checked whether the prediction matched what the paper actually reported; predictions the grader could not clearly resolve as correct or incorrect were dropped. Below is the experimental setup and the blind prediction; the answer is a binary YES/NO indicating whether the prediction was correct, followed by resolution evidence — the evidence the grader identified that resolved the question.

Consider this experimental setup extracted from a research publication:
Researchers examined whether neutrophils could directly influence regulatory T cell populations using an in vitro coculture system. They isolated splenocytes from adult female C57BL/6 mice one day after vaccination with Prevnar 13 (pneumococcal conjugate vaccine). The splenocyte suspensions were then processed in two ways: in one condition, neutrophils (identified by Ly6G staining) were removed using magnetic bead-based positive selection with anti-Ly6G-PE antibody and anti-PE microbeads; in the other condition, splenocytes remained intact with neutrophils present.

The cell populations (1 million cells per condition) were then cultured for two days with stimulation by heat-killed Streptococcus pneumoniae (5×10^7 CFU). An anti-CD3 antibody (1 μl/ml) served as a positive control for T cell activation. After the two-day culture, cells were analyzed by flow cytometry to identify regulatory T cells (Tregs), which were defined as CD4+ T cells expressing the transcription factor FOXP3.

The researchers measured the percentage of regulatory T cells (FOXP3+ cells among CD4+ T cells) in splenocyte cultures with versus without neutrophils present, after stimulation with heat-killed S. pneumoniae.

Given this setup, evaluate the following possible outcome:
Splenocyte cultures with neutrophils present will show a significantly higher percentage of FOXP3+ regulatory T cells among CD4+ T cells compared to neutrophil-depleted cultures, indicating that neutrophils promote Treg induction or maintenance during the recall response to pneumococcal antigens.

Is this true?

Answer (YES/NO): NO